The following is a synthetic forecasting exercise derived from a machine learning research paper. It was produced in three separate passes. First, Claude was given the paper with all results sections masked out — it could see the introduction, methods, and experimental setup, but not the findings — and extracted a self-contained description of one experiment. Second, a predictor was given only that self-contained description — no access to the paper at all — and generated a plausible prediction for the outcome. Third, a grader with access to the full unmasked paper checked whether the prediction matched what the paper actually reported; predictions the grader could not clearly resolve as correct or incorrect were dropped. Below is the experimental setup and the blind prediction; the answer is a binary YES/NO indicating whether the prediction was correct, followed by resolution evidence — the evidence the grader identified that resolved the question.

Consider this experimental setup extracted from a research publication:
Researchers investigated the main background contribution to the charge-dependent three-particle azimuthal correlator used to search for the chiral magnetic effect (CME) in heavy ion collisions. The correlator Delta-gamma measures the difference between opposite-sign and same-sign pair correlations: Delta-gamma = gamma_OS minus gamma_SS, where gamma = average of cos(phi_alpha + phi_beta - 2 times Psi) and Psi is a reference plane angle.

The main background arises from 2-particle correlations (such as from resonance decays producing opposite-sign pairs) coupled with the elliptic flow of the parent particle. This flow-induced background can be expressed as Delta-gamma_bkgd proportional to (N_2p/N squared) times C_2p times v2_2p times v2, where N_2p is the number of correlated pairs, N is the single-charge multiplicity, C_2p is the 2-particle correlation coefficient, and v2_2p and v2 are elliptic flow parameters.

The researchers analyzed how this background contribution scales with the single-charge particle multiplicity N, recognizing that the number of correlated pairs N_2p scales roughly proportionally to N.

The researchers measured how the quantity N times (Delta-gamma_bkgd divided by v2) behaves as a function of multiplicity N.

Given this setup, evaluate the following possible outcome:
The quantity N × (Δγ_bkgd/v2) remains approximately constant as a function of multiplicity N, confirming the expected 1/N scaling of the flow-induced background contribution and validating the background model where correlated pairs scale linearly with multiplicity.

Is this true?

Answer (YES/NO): NO